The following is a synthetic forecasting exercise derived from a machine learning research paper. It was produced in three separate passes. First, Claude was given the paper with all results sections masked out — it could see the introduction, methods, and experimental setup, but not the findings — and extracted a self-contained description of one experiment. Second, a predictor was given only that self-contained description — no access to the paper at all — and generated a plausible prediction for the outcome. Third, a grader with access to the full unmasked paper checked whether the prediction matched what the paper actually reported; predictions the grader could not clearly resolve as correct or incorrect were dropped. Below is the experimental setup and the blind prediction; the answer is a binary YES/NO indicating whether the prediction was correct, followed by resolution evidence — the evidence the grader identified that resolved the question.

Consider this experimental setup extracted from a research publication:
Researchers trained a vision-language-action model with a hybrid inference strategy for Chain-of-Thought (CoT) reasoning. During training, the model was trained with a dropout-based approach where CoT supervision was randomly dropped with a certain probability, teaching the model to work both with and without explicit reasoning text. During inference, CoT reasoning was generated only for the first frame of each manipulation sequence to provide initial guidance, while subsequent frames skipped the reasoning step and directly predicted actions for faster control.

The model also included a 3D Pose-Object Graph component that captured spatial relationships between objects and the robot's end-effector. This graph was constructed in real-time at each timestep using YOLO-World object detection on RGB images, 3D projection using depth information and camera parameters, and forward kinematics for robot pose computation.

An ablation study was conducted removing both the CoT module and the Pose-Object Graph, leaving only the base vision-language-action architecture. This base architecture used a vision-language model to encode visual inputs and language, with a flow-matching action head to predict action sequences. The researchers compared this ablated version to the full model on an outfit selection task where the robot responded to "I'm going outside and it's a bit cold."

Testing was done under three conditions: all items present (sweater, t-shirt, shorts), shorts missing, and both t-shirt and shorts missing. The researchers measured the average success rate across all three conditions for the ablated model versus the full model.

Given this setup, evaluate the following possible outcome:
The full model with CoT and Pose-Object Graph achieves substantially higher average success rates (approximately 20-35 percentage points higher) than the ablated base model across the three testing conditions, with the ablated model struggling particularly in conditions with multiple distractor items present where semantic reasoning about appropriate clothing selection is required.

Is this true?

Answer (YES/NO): NO